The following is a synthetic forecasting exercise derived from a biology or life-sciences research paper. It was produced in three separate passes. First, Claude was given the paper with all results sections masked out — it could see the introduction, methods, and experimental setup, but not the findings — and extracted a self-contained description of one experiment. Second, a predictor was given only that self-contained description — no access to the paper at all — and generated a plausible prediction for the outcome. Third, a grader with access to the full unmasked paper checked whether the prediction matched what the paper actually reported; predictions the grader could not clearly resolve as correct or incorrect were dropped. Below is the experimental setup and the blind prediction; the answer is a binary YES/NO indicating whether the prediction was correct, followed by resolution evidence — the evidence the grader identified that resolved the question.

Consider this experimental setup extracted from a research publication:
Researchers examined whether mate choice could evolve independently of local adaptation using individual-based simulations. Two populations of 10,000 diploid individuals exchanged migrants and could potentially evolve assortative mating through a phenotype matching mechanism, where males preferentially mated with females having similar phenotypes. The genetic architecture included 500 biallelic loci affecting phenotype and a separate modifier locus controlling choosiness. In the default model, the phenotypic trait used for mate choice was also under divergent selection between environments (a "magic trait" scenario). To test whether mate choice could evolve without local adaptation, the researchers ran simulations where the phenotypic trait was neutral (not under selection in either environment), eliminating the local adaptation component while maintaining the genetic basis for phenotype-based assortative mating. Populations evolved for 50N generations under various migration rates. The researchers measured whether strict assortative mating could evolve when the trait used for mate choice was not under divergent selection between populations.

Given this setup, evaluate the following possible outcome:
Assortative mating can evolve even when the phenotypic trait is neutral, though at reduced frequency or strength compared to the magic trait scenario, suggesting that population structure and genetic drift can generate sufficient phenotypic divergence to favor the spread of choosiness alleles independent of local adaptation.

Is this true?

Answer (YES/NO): NO